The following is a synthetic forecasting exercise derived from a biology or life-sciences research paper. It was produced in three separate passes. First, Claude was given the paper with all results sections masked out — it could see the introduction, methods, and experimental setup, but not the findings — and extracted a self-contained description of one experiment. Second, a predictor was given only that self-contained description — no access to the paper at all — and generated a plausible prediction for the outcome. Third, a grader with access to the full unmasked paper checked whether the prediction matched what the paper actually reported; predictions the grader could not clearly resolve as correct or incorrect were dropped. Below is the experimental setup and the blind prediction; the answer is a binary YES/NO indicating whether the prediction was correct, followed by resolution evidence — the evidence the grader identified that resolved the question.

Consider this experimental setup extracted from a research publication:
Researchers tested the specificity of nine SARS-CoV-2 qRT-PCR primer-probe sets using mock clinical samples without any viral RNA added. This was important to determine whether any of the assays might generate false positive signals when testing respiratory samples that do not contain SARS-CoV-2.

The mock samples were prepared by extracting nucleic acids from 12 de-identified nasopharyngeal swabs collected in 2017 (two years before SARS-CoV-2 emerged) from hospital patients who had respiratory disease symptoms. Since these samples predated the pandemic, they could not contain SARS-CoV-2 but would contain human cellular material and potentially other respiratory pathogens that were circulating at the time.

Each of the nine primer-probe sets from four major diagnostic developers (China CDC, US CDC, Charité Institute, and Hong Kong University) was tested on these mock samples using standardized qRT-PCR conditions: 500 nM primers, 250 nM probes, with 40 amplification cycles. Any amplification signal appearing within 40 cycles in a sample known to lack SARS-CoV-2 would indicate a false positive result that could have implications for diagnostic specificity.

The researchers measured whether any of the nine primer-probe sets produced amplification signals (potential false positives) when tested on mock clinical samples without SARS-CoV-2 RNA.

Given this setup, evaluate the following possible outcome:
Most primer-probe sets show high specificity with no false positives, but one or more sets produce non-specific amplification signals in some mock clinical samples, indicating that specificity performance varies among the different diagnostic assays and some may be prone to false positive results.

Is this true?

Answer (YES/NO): YES